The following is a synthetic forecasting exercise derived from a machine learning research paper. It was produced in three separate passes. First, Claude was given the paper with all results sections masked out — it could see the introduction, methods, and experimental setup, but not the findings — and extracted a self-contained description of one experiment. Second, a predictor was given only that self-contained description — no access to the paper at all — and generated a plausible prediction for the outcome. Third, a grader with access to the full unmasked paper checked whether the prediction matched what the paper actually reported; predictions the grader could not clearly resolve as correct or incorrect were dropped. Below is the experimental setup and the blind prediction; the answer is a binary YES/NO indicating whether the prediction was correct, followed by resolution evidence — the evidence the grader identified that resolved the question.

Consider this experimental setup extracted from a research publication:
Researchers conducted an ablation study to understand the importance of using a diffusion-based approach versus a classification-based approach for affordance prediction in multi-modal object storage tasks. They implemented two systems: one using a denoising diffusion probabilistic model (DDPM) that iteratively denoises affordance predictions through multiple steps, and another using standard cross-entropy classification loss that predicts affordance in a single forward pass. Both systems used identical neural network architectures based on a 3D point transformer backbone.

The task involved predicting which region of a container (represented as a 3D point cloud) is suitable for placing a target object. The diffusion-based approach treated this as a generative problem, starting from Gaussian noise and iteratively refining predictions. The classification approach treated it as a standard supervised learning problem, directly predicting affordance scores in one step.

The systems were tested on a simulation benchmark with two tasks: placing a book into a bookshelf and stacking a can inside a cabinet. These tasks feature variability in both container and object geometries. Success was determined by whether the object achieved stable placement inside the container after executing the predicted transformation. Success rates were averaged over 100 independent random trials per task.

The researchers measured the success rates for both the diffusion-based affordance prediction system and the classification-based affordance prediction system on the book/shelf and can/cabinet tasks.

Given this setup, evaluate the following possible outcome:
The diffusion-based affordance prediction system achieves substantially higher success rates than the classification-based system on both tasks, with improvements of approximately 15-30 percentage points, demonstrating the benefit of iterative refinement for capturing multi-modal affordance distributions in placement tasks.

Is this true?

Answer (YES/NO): NO